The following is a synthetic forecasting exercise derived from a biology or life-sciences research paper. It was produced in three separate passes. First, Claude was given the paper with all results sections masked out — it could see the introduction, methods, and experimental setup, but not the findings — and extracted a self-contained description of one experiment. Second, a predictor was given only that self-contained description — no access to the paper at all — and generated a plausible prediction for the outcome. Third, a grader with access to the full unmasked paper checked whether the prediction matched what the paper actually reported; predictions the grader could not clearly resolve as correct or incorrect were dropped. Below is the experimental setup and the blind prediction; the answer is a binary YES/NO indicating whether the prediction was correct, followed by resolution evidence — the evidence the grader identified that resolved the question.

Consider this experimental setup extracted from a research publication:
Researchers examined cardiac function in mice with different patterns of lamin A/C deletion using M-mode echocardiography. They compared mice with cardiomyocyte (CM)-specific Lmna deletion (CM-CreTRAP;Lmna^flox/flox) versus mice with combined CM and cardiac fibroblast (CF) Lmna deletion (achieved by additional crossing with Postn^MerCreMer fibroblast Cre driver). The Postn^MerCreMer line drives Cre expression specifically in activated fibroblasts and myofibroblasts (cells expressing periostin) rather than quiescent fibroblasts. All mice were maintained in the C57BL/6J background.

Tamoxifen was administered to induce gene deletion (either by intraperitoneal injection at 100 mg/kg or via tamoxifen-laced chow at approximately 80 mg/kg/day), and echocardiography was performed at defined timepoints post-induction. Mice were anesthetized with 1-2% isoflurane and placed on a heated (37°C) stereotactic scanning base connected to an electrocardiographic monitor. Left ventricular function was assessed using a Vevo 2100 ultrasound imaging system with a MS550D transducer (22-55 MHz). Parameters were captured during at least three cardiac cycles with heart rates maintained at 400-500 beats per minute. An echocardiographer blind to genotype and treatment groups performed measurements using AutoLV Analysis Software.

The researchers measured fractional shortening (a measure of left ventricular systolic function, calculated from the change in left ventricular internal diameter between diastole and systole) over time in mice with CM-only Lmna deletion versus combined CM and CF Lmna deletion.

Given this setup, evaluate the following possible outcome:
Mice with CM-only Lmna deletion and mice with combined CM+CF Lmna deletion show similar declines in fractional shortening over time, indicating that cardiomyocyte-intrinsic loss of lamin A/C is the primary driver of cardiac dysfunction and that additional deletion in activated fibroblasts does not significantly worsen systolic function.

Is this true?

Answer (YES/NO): NO